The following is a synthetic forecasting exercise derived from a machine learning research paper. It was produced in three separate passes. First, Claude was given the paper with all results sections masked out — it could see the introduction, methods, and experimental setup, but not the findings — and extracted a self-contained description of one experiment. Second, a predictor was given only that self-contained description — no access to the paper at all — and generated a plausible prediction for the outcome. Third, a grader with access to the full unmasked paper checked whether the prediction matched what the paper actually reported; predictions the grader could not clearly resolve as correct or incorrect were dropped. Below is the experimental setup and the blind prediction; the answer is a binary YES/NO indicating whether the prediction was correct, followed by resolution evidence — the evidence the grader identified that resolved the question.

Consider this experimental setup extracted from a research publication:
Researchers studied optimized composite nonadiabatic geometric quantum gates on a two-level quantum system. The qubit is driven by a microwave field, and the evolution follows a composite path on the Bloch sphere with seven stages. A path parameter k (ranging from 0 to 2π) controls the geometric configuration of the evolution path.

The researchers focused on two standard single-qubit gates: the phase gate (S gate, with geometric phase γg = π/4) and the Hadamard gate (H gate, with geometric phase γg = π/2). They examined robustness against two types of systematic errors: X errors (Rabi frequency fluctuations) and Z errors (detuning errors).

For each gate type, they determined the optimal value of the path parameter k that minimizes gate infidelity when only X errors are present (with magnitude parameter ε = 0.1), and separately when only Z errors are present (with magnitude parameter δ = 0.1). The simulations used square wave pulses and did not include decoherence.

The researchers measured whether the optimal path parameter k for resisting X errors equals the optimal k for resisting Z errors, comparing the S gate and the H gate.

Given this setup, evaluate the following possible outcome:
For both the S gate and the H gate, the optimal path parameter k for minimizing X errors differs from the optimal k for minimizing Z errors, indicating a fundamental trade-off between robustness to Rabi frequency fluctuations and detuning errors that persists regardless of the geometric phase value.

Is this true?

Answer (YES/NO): NO